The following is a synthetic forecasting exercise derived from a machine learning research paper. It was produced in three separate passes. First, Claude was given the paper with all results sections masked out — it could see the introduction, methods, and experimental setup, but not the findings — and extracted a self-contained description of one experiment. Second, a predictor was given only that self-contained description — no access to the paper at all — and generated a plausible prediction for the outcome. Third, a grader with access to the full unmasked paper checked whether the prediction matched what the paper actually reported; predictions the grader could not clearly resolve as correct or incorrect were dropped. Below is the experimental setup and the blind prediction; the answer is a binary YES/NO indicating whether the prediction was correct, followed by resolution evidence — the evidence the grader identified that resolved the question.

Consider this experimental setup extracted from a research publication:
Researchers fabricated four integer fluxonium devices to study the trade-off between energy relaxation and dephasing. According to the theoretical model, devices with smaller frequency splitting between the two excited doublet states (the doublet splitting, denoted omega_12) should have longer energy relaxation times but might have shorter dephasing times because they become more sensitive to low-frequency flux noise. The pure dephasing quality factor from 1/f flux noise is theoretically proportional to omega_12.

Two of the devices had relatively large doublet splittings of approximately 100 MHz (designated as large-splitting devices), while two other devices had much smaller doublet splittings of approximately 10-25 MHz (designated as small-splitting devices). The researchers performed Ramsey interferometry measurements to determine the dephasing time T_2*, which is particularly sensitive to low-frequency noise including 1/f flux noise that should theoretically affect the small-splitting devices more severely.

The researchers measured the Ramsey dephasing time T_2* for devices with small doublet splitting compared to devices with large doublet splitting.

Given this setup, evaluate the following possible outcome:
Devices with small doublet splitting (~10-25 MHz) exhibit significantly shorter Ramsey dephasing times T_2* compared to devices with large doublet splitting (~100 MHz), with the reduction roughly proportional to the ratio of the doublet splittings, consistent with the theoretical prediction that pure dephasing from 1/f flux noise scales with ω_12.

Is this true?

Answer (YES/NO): NO